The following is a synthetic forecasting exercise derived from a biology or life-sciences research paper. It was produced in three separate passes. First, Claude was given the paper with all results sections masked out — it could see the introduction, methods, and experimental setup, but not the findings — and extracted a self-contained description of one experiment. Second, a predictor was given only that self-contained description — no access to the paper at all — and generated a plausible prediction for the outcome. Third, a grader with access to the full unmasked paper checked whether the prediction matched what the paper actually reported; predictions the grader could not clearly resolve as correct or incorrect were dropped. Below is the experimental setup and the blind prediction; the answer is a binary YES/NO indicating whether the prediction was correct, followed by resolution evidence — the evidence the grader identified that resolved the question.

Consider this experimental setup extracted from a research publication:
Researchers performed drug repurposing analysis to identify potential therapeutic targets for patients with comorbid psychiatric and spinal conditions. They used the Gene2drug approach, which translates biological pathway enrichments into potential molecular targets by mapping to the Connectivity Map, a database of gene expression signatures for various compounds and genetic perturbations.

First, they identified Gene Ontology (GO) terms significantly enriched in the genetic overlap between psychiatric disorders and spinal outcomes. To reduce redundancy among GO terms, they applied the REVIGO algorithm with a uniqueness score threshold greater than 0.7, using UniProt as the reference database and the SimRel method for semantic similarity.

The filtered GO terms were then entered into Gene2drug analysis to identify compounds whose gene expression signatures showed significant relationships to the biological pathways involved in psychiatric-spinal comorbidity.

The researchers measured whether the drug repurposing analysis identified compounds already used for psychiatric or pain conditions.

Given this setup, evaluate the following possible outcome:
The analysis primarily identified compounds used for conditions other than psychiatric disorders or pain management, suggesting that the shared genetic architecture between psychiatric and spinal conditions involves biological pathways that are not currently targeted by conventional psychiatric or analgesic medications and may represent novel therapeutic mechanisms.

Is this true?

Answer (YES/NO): NO